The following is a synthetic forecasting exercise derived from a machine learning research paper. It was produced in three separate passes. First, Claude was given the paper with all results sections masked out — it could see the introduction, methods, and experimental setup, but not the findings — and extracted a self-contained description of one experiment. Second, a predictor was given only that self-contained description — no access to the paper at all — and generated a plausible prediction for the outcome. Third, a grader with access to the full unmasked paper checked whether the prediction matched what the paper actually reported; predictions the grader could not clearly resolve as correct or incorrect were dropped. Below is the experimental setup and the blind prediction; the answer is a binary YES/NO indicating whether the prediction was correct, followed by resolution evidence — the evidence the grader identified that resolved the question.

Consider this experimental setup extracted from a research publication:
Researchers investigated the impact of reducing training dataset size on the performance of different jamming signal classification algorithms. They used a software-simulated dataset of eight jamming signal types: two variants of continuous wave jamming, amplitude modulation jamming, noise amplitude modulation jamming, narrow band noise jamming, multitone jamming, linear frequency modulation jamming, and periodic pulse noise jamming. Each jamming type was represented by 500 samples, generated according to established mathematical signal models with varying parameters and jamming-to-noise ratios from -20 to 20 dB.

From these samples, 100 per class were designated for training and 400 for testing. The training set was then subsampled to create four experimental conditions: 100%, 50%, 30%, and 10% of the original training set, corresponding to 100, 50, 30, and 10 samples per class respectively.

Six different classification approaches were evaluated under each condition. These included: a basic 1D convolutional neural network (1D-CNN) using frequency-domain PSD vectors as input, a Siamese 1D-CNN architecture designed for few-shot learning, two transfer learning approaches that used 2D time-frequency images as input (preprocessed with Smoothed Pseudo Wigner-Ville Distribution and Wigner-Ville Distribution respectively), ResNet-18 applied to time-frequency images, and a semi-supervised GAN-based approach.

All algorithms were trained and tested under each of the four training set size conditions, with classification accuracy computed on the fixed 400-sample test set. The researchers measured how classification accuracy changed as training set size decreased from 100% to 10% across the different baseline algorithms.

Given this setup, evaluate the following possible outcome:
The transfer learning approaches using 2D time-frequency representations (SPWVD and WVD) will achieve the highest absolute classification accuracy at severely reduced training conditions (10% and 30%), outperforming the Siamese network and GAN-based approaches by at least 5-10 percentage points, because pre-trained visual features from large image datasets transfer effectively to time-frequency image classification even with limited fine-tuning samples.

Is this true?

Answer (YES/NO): NO